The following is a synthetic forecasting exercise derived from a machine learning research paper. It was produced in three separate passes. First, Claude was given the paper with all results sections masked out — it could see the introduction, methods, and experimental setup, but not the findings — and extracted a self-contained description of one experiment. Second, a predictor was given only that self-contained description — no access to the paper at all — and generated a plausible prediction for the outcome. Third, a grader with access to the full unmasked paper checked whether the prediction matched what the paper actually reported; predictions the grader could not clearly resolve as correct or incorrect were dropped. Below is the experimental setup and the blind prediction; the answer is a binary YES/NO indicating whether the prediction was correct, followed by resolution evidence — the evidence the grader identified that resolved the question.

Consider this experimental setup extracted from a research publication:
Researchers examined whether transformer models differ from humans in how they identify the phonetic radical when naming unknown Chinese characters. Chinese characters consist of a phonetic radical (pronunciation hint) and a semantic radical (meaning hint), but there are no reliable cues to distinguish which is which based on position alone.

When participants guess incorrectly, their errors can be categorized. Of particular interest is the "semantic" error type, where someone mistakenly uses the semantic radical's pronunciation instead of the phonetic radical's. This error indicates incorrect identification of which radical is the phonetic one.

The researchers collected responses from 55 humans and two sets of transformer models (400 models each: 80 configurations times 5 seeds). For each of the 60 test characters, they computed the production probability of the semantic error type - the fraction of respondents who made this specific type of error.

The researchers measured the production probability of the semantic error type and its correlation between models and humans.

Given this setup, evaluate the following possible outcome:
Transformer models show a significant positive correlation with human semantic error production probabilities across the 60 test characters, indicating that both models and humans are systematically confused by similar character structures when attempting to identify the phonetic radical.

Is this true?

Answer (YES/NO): NO